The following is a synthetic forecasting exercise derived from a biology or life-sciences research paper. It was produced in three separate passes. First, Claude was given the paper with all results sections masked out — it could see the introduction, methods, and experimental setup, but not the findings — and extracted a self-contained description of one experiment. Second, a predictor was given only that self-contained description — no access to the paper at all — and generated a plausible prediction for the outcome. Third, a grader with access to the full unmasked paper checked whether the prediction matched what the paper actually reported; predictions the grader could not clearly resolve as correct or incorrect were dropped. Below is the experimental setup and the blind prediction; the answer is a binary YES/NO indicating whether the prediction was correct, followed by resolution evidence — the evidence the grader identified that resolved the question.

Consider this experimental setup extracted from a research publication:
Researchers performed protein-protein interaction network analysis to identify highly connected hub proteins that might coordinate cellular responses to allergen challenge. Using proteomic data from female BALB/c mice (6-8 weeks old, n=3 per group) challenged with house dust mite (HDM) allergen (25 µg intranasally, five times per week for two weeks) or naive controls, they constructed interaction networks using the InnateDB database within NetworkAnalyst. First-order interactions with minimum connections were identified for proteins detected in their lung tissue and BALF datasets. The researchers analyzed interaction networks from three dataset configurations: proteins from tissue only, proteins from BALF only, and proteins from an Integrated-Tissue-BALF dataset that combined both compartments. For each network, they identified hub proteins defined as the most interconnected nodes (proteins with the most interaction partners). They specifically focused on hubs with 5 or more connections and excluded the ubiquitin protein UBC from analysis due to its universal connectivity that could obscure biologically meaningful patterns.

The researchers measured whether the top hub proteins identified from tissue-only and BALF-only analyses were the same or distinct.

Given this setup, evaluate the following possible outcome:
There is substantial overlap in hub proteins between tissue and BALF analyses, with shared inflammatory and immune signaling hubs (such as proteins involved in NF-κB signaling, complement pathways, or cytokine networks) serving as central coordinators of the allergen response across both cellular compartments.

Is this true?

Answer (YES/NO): NO